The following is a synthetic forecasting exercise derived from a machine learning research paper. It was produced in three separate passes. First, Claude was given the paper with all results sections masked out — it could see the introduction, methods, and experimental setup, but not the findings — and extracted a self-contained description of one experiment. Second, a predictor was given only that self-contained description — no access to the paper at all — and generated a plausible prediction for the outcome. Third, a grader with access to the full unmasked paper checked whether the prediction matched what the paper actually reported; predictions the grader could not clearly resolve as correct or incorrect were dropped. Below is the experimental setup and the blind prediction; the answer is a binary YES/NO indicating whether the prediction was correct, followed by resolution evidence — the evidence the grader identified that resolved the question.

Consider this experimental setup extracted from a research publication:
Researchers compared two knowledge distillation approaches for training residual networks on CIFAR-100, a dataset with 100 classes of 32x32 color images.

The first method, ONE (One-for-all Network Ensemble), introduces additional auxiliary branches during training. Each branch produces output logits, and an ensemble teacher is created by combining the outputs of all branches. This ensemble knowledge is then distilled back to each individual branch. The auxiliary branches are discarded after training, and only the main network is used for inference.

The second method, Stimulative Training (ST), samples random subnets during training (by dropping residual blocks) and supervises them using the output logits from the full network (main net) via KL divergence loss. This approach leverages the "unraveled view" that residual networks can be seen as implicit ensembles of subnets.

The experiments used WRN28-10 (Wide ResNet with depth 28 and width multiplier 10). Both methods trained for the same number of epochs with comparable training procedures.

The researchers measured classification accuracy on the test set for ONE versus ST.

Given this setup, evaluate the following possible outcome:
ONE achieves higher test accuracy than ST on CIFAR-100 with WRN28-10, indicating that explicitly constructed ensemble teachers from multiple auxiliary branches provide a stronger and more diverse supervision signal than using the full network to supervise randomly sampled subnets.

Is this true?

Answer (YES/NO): YES